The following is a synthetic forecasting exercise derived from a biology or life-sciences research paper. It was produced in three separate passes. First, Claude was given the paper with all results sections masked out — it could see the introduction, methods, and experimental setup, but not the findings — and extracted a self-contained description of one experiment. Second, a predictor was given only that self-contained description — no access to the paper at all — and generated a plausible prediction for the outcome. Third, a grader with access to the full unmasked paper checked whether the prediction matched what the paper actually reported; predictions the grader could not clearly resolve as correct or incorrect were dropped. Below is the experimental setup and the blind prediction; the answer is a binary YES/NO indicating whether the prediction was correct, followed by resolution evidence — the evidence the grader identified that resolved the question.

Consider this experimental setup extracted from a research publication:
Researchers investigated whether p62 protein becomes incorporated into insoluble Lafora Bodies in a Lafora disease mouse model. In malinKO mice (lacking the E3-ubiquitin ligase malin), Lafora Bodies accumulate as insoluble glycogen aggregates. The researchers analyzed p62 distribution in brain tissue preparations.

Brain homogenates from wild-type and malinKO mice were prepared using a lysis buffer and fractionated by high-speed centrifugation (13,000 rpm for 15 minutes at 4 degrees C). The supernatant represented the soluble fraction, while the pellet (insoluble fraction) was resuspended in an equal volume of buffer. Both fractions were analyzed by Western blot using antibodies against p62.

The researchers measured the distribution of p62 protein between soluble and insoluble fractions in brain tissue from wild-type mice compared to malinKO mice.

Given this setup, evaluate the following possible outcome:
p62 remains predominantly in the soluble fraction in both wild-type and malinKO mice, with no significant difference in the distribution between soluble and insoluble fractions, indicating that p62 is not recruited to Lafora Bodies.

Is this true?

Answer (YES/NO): NO